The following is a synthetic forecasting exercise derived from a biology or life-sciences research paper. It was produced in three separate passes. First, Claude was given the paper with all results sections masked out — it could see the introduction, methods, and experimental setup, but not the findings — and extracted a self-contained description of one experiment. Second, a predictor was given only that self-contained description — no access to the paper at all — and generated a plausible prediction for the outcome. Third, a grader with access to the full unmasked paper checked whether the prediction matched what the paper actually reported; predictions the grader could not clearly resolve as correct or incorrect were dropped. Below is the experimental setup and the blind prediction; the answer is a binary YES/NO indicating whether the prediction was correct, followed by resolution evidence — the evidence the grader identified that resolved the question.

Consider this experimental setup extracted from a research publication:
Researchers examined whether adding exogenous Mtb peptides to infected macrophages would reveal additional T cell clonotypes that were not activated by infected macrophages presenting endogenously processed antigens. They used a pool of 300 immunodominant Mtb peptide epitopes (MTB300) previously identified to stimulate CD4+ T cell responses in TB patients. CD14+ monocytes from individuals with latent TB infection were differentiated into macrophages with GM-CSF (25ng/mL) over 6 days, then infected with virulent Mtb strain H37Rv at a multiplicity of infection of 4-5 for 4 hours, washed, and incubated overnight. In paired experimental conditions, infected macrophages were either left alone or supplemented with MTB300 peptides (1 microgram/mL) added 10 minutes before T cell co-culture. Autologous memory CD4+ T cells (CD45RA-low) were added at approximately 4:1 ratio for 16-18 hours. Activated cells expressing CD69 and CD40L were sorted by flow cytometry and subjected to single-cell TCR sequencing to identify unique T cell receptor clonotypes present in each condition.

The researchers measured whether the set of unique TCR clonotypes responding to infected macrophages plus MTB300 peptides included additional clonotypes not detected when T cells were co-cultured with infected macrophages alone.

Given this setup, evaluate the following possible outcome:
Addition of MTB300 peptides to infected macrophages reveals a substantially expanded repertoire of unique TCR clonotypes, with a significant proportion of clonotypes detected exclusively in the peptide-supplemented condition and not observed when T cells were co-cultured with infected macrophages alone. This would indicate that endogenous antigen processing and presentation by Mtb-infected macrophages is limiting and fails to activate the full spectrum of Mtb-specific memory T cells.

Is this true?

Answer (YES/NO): NO